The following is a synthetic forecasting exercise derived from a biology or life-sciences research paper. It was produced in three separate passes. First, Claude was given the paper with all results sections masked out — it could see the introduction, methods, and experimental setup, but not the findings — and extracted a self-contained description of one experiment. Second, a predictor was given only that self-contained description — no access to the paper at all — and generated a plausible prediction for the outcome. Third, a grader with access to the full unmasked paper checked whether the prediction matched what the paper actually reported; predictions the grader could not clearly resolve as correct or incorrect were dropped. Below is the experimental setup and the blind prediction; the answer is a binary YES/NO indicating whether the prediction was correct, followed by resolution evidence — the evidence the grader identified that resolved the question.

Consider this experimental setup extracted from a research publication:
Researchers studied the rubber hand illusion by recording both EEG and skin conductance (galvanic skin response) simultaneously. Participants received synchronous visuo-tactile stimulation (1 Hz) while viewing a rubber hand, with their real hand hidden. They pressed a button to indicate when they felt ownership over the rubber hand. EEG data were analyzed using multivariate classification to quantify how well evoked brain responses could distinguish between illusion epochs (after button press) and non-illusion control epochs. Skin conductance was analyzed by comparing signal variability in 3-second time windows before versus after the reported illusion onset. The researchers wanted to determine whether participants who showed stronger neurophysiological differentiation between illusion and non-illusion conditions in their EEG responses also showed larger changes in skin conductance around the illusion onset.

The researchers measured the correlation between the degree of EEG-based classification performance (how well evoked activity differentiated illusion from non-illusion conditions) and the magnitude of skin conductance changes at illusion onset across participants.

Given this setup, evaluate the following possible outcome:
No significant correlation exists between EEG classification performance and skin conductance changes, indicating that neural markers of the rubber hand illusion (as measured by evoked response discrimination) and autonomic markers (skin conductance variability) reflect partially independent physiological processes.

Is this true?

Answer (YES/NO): YES